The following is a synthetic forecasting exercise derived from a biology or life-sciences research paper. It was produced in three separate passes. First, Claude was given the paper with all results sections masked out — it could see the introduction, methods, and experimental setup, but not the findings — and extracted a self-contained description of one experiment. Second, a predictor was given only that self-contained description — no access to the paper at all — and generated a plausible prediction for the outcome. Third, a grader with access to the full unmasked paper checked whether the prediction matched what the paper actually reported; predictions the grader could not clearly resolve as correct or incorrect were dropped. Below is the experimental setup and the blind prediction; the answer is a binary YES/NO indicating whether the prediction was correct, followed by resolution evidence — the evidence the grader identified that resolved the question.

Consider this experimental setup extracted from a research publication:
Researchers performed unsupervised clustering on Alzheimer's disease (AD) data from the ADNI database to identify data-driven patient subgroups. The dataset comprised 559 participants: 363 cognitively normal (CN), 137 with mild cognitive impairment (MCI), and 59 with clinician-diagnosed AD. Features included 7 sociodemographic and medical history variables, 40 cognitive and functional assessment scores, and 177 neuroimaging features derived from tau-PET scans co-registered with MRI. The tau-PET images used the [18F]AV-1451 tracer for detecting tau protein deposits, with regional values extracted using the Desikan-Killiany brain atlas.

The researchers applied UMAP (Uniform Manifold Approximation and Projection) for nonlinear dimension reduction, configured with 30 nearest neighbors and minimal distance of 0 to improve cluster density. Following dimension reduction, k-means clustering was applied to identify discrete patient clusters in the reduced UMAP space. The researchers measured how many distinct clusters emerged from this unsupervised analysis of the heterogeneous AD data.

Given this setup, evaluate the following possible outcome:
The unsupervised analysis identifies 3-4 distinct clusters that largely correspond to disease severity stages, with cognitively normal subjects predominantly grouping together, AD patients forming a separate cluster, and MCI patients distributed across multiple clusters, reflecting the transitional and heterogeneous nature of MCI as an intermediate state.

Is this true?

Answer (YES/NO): NO